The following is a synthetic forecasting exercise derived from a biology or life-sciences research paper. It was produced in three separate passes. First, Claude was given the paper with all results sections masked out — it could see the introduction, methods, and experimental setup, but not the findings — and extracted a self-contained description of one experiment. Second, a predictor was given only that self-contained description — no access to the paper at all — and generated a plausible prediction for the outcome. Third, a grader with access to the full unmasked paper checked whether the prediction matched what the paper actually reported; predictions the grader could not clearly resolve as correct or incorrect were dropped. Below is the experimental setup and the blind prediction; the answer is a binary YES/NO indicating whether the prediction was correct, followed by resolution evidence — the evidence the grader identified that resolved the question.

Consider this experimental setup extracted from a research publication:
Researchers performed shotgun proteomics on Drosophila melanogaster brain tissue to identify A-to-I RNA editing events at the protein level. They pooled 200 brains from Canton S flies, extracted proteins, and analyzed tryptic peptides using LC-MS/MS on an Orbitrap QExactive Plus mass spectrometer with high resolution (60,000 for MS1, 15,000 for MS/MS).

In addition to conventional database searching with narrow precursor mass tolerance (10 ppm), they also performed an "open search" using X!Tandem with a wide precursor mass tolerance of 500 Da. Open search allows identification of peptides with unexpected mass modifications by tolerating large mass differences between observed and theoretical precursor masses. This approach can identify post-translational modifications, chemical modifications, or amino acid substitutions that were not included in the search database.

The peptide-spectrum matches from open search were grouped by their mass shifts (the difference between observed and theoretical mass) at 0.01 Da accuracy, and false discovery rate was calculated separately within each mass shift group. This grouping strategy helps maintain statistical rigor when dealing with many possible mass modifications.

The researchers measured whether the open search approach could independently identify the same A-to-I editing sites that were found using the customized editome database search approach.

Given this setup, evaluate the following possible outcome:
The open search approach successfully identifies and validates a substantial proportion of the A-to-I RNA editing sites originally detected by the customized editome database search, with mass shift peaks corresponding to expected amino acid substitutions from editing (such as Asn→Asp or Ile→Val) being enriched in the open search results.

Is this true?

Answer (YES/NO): NO